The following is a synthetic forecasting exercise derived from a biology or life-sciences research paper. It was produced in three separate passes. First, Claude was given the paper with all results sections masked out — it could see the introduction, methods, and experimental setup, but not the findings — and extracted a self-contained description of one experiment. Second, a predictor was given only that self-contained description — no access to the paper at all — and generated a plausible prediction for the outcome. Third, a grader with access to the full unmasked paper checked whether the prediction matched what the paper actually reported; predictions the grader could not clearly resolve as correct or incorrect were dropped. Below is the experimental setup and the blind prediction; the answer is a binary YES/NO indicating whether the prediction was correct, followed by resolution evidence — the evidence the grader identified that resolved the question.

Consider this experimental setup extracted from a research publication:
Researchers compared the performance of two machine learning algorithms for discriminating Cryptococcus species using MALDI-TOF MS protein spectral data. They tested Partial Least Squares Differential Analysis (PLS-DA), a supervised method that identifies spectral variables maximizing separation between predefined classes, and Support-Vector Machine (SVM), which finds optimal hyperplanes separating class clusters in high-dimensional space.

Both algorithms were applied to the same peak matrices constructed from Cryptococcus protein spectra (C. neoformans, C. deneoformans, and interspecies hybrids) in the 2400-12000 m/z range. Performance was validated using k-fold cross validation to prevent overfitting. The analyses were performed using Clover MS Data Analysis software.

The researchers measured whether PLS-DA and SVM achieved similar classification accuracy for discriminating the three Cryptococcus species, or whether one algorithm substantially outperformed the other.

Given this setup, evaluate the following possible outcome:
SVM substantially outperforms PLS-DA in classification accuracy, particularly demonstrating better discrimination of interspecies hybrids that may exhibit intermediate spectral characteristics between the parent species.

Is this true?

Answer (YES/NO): NO